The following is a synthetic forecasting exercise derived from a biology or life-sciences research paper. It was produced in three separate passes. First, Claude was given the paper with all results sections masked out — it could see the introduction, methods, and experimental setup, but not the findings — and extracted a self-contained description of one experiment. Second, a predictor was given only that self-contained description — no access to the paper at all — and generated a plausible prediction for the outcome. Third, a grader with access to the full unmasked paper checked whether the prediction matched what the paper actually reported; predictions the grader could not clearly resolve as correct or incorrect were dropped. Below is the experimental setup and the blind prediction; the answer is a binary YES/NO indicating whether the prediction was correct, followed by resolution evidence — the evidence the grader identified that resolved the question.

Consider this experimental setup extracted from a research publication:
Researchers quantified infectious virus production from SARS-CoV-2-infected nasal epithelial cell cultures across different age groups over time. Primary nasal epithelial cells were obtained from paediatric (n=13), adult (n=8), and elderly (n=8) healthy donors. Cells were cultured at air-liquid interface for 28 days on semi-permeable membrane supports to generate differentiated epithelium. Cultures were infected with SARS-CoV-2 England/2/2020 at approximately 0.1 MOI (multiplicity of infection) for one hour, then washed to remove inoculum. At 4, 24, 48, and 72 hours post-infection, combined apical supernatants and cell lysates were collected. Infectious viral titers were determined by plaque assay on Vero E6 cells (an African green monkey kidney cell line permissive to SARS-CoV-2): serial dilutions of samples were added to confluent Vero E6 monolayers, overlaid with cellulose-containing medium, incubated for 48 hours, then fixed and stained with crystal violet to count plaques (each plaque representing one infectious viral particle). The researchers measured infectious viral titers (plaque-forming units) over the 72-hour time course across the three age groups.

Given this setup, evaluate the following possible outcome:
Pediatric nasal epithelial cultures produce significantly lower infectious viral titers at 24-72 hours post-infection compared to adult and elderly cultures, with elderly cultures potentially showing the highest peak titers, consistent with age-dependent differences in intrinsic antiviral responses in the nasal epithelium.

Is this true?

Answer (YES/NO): YES